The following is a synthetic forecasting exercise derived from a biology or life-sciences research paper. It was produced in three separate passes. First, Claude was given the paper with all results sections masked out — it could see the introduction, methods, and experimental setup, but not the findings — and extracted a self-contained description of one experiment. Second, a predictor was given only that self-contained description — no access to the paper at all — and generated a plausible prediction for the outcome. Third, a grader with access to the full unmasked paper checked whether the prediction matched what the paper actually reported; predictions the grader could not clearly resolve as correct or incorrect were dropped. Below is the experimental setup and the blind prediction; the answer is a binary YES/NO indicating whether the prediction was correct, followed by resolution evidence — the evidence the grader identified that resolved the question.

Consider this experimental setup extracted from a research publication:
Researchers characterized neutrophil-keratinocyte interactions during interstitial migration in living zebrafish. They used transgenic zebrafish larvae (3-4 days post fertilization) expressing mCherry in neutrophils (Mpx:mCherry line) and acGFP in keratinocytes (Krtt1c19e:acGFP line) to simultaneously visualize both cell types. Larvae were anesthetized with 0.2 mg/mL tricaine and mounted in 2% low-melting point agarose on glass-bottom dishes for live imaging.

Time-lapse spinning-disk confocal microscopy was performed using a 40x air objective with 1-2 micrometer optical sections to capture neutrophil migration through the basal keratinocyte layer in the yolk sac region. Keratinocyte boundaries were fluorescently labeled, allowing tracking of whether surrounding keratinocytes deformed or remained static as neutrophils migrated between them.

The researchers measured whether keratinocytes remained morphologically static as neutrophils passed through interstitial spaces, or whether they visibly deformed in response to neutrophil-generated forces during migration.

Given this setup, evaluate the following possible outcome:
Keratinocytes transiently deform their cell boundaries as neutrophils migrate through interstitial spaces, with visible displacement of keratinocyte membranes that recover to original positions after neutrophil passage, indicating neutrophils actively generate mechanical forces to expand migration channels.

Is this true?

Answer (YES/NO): YES